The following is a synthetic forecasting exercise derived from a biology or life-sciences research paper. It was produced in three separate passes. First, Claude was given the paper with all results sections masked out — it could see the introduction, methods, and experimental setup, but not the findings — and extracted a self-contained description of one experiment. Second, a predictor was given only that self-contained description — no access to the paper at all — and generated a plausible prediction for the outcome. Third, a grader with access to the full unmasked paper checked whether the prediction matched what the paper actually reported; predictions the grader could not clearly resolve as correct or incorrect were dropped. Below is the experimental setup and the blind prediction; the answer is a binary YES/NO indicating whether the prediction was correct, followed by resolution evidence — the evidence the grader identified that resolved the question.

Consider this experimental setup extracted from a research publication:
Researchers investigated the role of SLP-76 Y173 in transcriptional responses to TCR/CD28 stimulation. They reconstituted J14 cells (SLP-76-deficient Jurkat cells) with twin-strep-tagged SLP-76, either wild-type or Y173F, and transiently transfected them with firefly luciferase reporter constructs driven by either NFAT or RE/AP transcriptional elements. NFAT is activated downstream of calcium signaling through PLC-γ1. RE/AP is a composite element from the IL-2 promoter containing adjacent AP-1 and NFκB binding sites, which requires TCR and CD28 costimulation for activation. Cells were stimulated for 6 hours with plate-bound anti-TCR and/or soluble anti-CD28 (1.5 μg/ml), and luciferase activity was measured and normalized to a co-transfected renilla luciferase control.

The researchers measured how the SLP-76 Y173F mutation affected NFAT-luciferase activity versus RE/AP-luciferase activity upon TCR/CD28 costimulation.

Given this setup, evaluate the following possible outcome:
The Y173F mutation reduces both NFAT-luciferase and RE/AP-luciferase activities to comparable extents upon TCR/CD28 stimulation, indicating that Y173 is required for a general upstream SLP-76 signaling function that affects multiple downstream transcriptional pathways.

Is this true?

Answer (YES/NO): NO